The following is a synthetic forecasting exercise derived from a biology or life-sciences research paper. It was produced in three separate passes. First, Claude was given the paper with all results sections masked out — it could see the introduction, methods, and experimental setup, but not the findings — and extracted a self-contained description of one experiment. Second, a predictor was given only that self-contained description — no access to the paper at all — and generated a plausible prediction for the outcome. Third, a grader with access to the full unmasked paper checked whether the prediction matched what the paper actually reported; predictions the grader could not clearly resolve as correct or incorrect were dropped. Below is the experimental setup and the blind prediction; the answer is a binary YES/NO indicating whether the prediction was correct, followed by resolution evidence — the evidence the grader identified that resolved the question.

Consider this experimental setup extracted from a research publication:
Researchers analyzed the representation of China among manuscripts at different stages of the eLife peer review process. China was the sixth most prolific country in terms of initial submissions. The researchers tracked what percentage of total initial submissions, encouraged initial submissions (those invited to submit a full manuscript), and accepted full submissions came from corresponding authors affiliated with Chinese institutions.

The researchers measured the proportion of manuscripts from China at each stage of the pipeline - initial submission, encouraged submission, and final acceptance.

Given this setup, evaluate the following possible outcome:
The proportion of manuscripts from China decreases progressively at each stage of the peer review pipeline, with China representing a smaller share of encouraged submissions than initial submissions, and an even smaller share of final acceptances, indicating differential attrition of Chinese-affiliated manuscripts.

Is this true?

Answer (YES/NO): YES